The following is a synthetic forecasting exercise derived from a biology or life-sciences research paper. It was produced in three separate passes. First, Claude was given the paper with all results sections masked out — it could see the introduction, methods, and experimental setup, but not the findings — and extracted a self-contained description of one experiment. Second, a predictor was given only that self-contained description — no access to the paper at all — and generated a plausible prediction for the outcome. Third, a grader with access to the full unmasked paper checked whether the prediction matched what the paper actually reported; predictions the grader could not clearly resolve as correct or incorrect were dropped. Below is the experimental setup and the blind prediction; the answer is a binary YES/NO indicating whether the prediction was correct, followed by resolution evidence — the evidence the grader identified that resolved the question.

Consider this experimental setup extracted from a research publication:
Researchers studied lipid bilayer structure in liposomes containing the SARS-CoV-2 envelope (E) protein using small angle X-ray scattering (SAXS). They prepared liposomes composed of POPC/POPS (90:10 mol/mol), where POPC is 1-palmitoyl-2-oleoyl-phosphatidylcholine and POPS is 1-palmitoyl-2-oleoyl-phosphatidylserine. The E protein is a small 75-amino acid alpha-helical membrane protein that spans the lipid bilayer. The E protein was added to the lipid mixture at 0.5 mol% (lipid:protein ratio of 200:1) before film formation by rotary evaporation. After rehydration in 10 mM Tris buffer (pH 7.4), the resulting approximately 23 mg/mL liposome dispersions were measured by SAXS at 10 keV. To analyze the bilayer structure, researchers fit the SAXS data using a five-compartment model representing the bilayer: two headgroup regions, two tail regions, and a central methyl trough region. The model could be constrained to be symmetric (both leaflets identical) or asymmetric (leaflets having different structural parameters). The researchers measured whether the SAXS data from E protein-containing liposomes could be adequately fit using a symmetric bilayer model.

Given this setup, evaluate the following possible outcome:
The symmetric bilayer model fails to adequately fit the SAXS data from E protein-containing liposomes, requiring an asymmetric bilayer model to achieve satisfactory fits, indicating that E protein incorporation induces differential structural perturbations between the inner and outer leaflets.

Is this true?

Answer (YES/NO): YES